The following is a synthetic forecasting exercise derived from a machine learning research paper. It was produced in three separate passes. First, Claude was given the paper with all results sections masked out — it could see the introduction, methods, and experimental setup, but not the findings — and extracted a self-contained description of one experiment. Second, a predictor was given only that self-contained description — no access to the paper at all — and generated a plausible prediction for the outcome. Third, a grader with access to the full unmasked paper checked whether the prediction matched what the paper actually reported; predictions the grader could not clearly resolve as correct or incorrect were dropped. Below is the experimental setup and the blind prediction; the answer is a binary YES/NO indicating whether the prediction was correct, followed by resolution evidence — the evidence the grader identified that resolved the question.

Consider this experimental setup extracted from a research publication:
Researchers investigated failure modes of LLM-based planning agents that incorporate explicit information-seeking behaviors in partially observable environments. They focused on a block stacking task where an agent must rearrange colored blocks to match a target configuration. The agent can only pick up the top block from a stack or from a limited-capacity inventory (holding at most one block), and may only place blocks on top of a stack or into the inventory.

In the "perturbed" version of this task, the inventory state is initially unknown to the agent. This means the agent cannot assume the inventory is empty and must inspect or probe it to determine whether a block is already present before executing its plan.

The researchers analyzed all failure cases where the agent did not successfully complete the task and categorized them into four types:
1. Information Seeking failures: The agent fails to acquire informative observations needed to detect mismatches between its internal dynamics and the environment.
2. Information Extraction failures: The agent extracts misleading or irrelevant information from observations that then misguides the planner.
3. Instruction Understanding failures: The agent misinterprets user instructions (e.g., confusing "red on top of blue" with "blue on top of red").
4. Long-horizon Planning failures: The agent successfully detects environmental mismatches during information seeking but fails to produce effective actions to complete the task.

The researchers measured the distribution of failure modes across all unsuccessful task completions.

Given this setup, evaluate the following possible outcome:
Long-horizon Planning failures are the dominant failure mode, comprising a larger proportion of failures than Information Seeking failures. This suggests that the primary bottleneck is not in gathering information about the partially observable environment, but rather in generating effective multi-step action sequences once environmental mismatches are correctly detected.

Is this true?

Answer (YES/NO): NO